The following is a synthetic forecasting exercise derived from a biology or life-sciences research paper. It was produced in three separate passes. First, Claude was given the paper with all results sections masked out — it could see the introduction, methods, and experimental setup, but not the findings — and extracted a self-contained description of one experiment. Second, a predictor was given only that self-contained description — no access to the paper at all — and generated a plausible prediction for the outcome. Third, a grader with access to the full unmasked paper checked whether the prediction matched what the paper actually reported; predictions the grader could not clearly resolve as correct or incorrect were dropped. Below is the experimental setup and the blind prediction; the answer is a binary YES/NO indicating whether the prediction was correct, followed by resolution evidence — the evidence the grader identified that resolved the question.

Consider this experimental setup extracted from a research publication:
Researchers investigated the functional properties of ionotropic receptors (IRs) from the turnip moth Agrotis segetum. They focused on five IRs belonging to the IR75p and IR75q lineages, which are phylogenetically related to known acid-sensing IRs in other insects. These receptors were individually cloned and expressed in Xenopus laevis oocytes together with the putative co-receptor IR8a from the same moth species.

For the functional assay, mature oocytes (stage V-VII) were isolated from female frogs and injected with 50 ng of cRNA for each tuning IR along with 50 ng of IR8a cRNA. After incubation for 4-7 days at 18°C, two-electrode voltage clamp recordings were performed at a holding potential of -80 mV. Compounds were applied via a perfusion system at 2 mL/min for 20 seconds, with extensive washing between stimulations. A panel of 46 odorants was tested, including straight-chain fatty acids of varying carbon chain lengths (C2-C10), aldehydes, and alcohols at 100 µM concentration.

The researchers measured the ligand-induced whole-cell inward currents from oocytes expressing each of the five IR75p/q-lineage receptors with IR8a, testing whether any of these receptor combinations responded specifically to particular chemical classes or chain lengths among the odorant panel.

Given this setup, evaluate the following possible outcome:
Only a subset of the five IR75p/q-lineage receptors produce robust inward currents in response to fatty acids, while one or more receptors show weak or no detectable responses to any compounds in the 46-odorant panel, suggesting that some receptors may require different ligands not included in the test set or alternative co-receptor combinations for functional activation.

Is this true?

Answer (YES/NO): YES